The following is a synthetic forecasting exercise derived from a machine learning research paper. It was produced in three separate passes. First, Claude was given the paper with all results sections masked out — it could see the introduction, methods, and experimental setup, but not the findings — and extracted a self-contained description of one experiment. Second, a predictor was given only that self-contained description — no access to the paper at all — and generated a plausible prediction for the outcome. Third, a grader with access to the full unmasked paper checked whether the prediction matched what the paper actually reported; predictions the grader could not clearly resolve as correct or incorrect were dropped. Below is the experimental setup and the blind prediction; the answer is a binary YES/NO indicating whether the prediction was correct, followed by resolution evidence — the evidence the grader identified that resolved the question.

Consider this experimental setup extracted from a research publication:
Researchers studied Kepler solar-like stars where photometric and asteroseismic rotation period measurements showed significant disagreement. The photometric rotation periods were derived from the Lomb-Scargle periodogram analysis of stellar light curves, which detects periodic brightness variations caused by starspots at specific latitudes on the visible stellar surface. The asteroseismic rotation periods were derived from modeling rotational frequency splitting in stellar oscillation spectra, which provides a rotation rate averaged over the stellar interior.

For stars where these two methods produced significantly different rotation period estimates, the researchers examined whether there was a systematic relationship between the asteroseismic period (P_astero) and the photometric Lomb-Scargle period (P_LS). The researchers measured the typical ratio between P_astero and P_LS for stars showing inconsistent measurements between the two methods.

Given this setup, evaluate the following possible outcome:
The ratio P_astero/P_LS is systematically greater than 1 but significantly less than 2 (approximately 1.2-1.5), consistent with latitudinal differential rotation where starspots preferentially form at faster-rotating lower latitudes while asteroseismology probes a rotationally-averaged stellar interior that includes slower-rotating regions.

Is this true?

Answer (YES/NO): NO